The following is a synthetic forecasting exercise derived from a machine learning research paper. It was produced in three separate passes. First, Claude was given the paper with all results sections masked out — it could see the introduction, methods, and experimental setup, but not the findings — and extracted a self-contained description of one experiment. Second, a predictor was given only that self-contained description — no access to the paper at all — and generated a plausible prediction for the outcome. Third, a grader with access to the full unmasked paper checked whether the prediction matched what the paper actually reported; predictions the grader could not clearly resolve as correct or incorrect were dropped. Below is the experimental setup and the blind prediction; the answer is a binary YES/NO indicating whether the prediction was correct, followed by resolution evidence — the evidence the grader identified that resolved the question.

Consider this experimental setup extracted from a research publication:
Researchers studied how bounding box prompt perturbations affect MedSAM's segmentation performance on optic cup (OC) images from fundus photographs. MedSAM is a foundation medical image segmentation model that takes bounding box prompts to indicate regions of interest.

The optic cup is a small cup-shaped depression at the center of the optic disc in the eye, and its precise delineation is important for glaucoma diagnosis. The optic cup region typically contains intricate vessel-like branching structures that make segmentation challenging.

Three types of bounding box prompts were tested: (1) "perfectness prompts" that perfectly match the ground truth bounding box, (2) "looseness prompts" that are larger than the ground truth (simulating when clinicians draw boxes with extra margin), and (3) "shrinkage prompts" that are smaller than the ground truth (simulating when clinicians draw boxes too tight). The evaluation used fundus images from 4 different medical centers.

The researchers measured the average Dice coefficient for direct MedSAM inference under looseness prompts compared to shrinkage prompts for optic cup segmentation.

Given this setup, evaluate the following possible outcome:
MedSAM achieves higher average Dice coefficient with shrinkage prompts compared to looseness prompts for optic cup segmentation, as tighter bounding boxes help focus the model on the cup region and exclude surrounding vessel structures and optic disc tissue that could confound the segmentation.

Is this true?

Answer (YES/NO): NO